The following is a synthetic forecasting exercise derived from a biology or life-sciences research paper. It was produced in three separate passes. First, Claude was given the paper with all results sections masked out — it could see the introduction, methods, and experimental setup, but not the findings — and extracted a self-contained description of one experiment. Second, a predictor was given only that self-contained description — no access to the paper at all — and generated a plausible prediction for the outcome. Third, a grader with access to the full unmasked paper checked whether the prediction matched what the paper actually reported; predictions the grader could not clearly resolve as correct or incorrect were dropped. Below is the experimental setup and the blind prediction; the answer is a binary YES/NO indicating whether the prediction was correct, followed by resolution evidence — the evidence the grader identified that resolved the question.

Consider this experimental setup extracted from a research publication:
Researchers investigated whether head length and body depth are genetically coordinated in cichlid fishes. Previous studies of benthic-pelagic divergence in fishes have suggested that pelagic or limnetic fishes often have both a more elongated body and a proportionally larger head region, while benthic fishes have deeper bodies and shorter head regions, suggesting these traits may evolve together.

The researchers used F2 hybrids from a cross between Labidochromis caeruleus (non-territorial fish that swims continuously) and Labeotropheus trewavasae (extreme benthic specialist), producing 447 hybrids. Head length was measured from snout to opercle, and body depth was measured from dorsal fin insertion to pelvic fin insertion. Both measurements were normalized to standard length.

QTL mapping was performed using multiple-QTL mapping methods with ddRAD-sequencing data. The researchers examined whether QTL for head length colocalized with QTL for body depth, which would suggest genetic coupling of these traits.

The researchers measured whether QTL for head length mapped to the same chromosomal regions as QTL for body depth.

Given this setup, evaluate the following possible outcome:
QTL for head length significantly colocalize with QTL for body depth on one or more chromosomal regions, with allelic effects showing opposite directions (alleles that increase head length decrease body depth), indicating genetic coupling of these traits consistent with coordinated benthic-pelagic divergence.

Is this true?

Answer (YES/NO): NO